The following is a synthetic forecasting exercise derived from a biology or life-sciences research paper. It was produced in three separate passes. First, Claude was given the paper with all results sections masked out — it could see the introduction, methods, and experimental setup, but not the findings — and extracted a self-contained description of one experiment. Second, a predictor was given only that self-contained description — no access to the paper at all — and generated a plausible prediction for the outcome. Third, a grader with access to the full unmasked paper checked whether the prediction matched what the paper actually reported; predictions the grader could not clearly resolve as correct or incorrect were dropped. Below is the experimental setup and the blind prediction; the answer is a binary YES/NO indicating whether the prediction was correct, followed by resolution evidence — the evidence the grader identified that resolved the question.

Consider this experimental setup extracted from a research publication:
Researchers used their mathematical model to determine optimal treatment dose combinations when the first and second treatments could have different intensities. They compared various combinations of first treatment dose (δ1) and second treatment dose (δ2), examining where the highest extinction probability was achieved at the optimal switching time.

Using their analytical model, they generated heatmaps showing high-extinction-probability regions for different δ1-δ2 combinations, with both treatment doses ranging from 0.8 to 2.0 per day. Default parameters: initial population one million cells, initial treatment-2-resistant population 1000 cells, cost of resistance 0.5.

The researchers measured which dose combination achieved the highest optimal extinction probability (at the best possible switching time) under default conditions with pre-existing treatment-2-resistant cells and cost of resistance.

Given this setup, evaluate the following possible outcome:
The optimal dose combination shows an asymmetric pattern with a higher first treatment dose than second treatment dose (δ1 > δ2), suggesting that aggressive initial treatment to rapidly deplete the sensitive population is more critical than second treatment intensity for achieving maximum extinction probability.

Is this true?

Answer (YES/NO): NO